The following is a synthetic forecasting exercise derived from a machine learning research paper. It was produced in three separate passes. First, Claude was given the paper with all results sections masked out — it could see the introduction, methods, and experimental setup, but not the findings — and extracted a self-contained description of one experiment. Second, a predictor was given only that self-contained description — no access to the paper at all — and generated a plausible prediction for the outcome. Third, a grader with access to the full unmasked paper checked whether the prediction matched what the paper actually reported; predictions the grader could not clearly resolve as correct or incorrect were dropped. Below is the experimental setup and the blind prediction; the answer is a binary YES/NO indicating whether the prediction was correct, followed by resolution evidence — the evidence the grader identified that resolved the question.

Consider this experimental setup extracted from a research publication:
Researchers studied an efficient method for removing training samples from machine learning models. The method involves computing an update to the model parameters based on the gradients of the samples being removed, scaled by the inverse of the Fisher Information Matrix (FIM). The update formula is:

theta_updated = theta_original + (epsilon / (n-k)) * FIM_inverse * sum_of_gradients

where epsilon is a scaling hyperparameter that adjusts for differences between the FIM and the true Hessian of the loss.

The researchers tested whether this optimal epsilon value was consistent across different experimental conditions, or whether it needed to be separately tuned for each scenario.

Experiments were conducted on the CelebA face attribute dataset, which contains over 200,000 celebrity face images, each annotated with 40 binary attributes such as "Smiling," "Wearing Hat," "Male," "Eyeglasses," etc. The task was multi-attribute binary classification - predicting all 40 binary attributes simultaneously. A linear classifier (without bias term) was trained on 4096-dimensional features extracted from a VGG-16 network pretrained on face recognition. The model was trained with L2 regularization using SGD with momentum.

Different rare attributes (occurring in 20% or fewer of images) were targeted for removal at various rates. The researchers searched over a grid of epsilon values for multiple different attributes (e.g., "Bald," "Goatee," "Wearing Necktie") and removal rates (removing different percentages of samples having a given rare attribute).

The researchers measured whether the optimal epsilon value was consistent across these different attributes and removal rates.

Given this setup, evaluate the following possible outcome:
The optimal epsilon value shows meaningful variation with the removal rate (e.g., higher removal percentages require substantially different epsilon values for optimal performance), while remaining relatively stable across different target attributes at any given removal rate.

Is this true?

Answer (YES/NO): NO